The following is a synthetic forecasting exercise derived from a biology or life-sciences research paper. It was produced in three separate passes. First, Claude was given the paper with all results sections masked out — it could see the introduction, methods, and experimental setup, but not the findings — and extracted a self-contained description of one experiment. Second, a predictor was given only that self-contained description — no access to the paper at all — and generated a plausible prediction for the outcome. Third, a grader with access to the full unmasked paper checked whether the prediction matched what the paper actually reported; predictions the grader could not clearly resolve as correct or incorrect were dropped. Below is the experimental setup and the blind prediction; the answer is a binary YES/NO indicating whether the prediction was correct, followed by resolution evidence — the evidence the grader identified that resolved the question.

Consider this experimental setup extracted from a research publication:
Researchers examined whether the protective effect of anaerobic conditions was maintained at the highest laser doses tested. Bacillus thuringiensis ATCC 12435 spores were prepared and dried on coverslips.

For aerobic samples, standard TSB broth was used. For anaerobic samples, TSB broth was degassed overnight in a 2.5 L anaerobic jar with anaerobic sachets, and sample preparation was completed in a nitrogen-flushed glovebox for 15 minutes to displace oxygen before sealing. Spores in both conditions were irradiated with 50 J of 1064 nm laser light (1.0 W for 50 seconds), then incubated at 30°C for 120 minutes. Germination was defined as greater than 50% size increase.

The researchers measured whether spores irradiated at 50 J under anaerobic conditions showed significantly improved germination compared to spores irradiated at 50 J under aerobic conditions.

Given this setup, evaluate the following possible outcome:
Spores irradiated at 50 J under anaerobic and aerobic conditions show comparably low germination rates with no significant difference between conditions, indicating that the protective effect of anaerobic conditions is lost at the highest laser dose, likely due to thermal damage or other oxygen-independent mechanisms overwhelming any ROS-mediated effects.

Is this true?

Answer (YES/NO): NO